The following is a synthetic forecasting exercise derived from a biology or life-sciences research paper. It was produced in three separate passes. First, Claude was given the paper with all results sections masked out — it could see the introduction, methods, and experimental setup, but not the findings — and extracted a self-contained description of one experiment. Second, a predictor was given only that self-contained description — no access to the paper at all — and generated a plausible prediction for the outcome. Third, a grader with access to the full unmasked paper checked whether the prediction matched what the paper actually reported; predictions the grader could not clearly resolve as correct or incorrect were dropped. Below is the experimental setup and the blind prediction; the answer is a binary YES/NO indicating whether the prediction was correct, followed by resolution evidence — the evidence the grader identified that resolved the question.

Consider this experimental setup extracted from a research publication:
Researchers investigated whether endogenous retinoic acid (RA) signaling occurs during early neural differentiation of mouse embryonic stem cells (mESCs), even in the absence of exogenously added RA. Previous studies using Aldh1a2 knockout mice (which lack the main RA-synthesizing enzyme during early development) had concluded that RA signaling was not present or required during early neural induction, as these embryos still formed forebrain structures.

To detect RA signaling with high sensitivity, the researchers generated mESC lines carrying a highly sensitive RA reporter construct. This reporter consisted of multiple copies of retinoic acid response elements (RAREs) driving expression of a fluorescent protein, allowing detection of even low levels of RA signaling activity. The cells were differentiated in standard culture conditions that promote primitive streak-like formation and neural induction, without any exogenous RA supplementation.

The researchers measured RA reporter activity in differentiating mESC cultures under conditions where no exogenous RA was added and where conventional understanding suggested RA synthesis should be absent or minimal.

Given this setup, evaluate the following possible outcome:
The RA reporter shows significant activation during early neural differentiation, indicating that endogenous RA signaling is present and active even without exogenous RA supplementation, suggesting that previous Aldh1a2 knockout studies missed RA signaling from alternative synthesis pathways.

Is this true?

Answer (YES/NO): YES